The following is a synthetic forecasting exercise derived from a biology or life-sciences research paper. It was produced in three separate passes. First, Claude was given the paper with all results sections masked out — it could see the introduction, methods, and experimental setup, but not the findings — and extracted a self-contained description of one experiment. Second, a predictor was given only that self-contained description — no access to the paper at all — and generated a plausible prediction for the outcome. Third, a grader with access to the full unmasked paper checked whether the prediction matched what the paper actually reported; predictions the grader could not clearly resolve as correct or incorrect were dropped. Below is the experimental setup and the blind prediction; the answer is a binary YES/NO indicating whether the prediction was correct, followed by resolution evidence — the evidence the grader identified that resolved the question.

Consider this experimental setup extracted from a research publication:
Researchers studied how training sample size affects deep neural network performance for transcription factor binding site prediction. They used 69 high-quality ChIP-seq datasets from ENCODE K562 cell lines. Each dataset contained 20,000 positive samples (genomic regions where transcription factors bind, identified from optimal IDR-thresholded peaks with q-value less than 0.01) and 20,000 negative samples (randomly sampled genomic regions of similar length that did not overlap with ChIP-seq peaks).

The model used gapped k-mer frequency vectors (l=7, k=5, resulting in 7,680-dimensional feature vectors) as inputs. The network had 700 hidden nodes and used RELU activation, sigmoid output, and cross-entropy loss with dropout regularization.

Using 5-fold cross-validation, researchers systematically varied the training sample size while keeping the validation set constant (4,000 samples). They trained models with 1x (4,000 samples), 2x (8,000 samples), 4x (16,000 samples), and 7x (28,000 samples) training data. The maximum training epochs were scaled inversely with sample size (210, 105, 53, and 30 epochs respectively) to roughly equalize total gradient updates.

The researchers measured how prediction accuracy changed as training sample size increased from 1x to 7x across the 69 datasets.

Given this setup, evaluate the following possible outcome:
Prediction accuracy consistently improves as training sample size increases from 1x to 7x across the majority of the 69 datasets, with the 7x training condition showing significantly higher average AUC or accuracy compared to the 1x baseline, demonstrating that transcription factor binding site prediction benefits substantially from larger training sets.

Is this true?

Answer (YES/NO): YES